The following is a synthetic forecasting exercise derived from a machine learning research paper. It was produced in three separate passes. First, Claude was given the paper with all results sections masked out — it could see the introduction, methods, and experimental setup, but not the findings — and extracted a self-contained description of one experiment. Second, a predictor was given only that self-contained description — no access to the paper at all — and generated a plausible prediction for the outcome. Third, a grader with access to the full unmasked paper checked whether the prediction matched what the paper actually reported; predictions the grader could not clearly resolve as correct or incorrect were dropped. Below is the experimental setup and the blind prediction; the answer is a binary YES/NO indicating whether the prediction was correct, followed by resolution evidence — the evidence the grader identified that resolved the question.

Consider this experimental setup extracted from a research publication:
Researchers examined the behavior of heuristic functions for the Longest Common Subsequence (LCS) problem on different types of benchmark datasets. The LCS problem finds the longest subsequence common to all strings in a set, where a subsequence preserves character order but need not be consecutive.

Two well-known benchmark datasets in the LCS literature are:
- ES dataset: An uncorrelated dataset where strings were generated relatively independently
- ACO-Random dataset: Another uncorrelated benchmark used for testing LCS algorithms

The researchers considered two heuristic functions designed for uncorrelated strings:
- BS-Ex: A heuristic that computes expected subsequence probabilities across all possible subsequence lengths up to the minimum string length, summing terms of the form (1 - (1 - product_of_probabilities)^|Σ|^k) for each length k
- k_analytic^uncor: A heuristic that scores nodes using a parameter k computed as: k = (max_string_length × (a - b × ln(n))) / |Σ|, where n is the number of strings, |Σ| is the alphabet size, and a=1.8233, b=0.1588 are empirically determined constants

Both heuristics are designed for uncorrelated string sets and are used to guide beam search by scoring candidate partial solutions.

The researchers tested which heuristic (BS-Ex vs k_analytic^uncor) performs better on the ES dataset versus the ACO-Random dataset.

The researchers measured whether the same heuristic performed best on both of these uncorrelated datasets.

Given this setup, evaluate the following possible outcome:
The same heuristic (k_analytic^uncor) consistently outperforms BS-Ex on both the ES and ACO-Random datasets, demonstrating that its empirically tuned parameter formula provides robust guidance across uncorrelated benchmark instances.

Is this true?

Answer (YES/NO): NO